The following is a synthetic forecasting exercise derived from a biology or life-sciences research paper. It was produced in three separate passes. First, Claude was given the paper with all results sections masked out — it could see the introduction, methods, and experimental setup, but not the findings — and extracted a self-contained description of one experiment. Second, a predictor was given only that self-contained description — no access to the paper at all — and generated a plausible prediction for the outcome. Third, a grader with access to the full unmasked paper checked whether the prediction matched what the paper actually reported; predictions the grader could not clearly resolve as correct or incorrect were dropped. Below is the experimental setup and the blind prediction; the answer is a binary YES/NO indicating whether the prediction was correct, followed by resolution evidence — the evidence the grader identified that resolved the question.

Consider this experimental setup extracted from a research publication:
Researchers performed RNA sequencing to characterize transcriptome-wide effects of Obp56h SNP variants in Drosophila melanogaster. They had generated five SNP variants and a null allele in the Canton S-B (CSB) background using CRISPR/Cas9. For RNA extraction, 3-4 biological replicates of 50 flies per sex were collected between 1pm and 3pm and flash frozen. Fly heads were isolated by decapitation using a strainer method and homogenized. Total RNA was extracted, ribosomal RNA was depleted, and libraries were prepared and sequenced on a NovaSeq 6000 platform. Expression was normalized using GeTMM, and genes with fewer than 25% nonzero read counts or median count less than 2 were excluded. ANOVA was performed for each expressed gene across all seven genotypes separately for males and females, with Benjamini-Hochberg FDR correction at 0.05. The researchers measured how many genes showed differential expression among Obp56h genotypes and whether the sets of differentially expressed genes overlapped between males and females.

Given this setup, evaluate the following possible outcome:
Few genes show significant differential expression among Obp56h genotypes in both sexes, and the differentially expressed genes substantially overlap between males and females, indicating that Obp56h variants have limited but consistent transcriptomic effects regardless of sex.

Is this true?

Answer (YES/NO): NO